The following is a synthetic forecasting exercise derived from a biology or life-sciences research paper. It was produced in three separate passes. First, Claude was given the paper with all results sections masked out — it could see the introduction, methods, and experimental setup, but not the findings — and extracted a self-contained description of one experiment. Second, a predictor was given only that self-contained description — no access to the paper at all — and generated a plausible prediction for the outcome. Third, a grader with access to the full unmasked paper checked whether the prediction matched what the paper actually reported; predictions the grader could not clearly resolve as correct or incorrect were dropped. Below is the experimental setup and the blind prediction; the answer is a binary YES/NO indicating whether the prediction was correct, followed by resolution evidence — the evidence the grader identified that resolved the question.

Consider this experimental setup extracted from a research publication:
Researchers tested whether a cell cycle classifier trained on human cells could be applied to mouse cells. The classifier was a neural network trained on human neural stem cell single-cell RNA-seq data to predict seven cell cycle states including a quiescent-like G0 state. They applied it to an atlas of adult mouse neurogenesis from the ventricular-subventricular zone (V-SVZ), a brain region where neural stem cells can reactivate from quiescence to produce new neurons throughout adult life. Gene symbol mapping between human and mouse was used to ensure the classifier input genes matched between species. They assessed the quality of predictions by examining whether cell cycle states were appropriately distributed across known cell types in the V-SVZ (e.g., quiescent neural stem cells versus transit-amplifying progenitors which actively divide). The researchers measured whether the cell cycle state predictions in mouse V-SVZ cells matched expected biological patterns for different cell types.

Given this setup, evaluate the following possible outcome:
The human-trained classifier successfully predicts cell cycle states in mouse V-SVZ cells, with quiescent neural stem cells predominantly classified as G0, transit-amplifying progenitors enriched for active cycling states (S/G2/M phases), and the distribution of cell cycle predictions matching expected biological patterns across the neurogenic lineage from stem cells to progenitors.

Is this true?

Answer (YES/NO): NO